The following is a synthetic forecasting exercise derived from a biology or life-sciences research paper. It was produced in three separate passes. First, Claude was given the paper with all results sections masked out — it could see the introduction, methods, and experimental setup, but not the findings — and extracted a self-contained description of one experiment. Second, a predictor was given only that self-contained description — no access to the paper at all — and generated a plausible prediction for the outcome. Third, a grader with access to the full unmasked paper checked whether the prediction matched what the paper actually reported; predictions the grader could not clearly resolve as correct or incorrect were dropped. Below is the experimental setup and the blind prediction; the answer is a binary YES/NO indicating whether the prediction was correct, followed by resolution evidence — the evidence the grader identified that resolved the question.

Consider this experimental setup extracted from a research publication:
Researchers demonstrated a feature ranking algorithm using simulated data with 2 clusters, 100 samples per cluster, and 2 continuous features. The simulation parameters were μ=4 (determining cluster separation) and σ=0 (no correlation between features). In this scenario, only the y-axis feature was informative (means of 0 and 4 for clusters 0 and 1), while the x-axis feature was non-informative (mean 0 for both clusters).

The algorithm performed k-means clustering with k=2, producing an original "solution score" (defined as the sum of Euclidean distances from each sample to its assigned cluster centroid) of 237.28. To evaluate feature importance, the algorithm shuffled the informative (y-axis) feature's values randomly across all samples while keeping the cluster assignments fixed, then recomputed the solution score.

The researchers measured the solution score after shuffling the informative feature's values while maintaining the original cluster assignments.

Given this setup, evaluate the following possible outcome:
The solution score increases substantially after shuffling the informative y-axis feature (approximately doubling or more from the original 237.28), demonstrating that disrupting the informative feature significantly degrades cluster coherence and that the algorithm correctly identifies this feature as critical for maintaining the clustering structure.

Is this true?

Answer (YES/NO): YES